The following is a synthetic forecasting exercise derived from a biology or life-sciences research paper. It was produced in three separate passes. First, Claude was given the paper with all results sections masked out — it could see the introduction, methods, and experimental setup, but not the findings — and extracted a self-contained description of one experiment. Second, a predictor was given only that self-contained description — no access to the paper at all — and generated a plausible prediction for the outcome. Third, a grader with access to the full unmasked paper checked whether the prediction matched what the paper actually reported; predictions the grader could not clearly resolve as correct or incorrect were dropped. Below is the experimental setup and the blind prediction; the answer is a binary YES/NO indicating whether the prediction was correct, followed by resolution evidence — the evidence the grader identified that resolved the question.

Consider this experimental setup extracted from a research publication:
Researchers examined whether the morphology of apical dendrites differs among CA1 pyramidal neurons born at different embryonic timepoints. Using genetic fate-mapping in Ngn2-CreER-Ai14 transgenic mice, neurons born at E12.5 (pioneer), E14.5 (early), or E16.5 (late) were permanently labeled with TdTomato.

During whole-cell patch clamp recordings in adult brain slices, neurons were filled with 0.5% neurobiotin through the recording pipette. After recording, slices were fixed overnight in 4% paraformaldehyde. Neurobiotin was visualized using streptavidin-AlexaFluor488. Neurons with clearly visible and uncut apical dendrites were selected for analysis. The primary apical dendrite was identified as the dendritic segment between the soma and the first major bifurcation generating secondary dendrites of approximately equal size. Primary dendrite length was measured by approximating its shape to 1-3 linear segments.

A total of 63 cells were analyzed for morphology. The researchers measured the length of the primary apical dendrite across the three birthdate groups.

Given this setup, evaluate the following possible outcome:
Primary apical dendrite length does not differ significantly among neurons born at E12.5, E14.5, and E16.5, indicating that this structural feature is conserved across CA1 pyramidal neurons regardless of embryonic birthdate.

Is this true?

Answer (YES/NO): NO